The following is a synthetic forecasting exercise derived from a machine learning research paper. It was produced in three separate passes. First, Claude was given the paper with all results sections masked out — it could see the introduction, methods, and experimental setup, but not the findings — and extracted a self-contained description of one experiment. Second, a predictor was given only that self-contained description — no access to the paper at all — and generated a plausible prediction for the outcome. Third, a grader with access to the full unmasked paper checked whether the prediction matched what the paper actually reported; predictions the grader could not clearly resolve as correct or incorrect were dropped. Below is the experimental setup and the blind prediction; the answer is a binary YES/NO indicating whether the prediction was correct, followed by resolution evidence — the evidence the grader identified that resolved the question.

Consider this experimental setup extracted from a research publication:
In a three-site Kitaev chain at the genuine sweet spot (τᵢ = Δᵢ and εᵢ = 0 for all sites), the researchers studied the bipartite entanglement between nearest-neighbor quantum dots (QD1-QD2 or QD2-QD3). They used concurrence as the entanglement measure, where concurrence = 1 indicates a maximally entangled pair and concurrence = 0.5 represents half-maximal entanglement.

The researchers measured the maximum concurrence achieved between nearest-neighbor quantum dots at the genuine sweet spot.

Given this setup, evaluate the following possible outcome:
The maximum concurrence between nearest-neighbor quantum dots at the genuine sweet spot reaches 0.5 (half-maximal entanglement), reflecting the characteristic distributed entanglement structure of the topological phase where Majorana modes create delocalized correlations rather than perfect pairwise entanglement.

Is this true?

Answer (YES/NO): YES